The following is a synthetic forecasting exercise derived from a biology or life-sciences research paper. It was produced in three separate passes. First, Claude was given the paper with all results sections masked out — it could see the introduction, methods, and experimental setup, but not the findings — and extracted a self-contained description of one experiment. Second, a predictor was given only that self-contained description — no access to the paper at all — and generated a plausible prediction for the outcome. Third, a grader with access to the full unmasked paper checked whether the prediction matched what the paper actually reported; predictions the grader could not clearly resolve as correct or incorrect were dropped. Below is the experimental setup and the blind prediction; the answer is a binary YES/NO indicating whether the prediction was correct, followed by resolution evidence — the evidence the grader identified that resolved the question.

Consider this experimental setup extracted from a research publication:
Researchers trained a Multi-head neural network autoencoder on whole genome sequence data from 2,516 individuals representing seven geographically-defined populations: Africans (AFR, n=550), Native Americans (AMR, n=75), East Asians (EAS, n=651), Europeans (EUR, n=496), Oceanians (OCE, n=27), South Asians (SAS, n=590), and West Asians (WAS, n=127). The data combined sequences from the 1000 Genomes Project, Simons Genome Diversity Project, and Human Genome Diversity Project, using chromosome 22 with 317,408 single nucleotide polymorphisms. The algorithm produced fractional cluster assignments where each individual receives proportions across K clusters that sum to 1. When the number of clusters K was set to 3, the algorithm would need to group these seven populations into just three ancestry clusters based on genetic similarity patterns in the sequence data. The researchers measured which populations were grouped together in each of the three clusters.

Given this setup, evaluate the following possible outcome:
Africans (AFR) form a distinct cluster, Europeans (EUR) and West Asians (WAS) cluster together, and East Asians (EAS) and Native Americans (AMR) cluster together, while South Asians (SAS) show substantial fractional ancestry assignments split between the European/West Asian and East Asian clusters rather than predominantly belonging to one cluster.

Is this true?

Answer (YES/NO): NO